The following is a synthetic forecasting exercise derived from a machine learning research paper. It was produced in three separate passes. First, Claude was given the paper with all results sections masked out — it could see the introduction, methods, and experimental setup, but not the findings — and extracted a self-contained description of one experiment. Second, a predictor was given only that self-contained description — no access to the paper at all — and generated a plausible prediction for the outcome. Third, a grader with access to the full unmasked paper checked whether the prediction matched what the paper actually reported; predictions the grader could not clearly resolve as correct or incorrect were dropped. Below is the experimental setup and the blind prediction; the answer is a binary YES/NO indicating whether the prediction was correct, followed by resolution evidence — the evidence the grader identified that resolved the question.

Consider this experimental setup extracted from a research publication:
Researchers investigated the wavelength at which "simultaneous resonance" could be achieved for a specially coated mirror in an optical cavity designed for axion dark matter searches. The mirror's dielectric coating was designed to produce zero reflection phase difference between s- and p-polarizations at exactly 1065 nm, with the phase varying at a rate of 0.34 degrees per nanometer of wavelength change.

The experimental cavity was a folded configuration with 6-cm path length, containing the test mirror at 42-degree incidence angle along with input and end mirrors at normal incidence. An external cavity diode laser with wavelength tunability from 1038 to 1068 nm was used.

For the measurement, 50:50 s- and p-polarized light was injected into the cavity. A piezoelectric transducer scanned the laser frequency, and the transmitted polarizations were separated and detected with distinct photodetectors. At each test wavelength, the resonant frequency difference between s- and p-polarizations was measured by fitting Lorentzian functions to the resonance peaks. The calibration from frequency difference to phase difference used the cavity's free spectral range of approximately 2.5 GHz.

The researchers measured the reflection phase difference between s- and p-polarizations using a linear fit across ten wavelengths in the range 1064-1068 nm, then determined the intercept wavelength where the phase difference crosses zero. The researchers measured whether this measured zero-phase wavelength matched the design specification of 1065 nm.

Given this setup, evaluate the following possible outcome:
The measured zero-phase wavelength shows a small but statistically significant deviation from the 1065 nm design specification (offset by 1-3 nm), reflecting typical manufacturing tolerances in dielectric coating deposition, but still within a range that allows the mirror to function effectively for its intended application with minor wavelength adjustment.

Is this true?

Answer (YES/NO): YES